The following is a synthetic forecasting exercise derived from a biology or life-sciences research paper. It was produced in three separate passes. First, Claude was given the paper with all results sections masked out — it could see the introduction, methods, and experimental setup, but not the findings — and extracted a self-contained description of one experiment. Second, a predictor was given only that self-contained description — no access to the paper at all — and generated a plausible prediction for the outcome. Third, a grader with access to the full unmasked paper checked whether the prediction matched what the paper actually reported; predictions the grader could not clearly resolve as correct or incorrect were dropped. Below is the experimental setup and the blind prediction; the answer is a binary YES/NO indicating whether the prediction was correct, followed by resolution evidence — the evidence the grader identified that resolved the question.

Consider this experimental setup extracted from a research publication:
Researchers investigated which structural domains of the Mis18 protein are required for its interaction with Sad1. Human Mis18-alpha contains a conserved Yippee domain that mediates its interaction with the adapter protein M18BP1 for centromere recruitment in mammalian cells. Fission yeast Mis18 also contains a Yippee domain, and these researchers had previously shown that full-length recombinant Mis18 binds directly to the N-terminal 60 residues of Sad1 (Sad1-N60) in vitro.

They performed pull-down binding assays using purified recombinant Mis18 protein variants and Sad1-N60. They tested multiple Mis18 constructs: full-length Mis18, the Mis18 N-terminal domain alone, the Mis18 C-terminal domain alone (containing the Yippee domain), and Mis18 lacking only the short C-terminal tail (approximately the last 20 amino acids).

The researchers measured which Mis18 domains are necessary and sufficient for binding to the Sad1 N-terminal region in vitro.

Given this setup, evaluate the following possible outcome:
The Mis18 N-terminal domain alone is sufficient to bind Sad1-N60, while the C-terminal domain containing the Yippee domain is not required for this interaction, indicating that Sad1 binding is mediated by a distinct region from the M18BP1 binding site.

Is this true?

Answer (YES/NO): NO